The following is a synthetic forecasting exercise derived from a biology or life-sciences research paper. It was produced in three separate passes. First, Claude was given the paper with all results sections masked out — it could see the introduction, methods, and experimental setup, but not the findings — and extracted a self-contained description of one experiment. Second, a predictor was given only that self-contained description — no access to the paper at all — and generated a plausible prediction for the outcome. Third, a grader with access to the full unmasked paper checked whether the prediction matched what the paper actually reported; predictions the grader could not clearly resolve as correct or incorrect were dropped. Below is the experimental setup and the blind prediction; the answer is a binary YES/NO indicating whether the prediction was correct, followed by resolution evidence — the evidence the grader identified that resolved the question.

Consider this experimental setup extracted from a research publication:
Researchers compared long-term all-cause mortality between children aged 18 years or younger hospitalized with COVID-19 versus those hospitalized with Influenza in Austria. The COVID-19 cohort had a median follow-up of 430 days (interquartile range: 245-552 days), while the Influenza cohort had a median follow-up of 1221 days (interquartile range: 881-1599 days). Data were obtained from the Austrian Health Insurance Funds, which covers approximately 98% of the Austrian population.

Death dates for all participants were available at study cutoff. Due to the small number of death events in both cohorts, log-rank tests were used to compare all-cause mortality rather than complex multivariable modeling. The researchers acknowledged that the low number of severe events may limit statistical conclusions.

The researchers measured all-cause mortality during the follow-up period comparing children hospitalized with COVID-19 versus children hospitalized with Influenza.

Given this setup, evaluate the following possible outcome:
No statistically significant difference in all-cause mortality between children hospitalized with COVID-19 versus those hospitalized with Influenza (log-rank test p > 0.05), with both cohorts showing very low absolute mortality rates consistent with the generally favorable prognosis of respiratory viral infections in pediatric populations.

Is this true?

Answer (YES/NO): NO